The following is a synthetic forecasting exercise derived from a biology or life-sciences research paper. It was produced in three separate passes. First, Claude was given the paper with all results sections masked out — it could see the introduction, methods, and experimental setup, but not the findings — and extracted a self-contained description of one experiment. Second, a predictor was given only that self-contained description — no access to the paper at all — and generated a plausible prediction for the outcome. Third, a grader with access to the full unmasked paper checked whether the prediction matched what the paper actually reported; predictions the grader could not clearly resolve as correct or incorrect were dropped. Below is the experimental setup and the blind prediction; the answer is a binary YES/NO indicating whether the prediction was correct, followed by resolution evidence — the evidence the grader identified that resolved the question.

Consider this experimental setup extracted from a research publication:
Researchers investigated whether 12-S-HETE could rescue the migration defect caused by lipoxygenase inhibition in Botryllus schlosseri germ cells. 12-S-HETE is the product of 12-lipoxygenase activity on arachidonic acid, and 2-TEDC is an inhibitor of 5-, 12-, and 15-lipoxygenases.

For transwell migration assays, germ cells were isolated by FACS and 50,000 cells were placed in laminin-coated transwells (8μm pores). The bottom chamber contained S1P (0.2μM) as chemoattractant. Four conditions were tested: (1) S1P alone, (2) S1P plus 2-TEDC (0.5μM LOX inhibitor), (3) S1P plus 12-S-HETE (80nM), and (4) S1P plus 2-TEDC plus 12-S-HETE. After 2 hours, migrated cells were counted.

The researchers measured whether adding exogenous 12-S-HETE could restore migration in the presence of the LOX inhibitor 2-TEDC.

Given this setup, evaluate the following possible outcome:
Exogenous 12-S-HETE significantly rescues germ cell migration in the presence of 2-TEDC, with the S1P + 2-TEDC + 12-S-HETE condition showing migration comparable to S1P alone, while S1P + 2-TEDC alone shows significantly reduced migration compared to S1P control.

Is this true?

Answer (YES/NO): YES